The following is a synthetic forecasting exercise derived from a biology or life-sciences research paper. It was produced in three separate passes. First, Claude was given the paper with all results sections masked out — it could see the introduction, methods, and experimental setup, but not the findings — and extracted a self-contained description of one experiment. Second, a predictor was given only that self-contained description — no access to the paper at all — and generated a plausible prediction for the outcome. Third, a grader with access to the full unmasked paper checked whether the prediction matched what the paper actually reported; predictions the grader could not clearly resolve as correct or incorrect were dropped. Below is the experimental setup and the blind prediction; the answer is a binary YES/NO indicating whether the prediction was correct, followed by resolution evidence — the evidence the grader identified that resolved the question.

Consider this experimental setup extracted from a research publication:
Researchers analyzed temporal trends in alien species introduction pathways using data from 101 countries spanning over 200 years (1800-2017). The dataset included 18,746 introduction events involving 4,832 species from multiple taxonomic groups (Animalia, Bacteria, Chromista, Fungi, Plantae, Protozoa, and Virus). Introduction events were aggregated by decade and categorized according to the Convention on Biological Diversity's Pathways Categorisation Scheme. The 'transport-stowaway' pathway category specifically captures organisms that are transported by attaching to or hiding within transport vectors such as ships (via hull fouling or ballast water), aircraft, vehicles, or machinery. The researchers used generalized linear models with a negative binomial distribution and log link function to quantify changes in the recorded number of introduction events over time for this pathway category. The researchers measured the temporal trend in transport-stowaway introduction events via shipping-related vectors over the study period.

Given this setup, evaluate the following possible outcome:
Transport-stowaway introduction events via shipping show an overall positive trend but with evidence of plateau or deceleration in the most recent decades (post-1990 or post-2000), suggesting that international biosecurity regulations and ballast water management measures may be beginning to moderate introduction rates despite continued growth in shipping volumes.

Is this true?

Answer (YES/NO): NO